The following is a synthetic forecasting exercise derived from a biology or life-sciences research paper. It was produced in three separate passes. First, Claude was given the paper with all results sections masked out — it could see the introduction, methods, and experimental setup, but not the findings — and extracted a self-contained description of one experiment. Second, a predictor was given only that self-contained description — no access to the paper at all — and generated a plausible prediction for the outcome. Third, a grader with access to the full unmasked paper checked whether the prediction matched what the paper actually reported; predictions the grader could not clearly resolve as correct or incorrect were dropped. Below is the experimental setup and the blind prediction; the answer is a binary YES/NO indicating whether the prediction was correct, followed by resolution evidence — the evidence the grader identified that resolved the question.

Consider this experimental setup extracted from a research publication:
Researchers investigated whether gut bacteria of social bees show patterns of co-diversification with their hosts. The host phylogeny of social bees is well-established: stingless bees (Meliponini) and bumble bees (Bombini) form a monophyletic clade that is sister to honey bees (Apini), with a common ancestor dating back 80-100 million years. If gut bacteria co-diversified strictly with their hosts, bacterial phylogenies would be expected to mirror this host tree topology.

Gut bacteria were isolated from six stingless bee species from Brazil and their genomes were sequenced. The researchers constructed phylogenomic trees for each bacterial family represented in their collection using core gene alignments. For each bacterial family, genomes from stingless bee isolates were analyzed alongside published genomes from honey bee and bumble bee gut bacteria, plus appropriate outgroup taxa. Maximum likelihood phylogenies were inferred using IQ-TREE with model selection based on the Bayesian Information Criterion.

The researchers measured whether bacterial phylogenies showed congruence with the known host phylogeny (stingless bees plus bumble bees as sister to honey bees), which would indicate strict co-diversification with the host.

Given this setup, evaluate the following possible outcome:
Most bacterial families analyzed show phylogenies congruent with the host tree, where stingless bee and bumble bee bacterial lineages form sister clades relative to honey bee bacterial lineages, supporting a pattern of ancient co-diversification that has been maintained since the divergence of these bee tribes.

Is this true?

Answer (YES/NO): NO